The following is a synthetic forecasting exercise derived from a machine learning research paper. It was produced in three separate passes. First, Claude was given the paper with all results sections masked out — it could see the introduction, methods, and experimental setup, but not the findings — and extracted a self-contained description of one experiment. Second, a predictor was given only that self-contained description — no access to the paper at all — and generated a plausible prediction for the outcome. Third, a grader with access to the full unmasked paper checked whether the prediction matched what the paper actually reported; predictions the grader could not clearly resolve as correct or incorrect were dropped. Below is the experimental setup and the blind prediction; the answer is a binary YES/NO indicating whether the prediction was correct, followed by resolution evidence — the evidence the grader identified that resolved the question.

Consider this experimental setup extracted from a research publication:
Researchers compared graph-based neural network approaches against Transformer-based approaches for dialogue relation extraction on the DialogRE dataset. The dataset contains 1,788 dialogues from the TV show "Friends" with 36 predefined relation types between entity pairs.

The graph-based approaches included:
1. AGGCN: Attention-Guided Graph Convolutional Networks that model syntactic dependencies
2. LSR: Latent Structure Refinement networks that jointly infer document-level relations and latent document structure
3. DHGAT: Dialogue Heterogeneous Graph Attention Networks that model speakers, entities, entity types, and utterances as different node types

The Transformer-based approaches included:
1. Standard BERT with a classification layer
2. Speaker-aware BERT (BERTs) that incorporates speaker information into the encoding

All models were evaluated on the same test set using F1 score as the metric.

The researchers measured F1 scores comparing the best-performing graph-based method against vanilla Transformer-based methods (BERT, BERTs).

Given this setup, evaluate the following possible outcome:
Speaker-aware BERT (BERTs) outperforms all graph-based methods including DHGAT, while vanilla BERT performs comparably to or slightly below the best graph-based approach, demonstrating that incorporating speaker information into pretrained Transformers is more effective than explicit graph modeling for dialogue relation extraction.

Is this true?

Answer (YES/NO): NO